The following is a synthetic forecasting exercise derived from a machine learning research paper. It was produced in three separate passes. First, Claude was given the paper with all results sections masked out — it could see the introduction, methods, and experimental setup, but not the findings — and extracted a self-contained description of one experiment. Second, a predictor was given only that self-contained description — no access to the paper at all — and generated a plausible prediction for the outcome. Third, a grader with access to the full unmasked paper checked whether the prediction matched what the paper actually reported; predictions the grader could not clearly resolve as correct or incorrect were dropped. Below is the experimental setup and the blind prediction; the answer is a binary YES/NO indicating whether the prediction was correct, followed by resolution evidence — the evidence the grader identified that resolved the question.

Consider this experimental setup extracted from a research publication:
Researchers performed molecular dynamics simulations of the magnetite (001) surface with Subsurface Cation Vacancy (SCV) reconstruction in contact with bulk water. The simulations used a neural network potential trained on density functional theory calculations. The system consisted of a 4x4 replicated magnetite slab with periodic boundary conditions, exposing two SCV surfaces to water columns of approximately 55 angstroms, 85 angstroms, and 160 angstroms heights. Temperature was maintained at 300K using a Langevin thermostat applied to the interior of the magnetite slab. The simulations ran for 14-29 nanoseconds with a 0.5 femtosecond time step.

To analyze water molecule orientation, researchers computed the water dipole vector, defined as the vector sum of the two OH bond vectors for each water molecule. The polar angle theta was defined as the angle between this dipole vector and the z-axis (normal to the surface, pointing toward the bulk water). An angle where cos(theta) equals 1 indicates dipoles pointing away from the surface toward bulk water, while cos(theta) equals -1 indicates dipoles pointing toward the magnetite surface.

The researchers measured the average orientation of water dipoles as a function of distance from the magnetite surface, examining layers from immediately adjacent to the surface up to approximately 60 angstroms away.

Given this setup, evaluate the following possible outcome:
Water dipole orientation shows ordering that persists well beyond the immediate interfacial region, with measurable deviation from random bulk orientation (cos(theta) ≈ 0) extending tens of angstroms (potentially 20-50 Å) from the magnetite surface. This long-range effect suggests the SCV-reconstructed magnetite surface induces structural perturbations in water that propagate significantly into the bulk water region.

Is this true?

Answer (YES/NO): NO